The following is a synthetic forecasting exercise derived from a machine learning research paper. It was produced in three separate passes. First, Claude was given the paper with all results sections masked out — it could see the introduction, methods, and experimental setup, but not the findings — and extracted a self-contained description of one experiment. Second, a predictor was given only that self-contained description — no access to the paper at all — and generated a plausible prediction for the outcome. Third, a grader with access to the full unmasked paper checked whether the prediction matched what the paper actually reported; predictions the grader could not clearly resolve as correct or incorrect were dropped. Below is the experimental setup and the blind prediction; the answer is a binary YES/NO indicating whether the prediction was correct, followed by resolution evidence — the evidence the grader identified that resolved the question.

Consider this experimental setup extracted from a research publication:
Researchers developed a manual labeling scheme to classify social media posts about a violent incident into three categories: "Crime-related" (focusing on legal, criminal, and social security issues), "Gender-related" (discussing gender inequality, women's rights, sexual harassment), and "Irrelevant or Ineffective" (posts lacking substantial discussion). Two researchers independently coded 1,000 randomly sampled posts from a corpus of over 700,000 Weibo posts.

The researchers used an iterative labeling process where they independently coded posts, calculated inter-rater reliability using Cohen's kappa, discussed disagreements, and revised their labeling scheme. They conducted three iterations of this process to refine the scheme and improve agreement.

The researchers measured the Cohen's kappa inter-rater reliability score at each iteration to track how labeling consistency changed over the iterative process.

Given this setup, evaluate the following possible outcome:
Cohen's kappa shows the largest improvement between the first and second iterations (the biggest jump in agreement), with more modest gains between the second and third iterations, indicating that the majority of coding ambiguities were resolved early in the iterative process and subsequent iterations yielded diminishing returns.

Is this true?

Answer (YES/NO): NO